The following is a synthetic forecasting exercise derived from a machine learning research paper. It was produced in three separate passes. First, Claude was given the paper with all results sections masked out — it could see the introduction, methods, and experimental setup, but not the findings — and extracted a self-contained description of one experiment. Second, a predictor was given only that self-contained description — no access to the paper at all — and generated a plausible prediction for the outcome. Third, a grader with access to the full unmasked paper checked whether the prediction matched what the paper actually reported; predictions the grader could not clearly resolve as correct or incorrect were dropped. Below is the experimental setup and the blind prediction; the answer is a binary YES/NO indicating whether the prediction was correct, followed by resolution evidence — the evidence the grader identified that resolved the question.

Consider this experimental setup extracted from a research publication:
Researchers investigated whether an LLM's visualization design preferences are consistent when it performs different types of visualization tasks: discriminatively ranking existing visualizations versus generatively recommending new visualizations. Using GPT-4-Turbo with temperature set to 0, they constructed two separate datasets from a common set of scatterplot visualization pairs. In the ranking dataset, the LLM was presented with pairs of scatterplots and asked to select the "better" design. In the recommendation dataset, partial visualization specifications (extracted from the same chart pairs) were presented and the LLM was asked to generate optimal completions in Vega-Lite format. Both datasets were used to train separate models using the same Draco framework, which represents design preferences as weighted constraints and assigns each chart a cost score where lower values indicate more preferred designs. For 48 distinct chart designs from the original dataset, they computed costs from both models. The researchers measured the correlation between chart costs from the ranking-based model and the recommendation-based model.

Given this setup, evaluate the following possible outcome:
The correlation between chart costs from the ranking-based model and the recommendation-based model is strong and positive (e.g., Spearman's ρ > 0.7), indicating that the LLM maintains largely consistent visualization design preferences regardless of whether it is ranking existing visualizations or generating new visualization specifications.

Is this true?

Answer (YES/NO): NO